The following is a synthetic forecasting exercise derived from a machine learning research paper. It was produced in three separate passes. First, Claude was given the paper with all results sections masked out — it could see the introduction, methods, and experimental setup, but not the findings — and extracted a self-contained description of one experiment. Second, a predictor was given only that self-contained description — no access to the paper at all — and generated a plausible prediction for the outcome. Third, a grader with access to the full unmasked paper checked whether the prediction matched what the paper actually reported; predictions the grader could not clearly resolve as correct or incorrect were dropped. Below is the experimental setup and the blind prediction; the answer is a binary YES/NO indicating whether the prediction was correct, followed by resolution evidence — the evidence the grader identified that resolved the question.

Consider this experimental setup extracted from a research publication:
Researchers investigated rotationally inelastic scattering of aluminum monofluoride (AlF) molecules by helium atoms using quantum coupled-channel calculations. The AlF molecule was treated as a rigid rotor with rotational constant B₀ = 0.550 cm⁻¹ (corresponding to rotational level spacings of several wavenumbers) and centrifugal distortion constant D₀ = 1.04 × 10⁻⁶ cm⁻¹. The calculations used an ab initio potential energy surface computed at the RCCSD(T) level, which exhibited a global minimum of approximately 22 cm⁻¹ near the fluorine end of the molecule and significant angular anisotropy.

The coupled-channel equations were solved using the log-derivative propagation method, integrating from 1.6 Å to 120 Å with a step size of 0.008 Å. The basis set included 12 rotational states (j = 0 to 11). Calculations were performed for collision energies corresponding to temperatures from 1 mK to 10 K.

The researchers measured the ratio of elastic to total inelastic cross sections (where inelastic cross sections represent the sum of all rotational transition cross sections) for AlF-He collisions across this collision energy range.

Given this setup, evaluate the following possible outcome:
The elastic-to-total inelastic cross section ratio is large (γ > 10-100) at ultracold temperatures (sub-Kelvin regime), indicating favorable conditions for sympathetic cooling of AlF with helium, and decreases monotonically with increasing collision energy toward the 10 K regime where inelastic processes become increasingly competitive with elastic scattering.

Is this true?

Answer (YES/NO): NO